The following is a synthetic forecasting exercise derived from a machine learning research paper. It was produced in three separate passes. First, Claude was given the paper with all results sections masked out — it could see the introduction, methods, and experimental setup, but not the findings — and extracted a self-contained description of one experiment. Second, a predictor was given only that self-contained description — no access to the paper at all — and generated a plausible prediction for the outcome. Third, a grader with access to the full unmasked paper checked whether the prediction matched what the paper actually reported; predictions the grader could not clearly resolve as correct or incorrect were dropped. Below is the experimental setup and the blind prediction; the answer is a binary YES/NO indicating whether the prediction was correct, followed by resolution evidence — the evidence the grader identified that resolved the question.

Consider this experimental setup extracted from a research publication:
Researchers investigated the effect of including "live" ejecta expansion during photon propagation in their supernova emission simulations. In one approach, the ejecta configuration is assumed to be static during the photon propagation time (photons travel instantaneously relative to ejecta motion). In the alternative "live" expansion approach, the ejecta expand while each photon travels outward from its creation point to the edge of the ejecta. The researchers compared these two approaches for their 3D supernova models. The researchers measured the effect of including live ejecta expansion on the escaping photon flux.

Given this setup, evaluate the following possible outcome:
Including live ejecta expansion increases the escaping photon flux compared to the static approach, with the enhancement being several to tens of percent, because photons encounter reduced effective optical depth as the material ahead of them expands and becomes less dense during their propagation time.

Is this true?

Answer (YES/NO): NO